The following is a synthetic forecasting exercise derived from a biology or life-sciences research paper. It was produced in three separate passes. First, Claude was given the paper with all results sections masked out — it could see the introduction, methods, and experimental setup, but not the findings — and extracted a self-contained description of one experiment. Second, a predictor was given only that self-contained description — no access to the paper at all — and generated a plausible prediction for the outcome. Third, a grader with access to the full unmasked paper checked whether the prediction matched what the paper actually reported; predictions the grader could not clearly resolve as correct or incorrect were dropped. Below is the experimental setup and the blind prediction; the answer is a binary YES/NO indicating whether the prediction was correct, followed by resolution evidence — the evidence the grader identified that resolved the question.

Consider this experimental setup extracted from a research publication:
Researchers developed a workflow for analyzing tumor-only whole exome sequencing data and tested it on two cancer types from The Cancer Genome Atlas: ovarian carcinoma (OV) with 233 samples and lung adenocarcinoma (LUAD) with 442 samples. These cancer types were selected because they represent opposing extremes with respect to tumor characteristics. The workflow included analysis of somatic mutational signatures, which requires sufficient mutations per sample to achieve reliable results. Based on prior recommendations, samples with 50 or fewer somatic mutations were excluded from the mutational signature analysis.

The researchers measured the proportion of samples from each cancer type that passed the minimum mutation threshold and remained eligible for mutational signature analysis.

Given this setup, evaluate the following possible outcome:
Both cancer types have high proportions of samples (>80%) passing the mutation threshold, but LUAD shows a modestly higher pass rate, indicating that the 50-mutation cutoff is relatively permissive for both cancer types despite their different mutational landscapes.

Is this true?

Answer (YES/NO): NO